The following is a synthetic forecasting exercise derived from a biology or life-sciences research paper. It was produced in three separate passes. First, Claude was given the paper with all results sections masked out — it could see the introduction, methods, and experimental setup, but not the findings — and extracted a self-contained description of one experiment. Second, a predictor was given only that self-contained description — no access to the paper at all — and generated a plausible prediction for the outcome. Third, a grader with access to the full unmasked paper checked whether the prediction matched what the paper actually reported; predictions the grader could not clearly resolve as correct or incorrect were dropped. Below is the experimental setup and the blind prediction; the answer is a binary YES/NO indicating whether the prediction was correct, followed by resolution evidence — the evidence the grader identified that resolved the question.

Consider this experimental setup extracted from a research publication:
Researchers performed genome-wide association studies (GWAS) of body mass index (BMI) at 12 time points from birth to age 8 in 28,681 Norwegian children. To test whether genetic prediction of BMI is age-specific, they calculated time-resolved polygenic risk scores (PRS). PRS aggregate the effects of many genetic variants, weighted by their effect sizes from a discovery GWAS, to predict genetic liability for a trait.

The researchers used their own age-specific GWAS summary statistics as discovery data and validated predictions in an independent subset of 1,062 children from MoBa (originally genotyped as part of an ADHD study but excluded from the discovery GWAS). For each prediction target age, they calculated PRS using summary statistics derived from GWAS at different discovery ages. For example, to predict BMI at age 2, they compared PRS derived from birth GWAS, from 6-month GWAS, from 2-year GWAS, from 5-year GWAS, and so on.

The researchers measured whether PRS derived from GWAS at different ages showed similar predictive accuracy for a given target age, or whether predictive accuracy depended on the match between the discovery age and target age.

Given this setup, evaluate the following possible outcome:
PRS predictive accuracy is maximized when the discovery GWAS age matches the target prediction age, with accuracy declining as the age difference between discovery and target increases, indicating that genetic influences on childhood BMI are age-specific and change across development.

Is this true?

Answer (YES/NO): YES